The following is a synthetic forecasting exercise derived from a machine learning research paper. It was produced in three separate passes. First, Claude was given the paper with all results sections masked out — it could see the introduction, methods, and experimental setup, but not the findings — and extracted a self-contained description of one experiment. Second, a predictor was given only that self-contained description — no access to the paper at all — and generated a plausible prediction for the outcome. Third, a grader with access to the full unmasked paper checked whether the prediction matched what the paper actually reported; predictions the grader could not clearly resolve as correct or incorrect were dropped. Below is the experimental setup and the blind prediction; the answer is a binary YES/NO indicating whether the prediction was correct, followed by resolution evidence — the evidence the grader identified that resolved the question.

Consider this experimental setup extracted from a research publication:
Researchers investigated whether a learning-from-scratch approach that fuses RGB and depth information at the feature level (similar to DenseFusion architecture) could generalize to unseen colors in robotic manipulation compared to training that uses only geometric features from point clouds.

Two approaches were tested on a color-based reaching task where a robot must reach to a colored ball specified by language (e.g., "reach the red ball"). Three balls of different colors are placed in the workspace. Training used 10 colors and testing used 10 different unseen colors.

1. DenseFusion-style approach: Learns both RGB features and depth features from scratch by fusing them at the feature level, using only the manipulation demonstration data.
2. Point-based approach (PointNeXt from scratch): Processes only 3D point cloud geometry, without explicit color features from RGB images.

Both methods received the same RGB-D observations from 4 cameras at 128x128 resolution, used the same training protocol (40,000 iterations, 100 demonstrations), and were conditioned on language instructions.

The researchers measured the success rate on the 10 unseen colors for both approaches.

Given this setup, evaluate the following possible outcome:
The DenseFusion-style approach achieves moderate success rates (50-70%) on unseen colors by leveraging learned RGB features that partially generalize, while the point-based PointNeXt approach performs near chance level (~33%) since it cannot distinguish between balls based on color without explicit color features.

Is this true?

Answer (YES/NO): NO